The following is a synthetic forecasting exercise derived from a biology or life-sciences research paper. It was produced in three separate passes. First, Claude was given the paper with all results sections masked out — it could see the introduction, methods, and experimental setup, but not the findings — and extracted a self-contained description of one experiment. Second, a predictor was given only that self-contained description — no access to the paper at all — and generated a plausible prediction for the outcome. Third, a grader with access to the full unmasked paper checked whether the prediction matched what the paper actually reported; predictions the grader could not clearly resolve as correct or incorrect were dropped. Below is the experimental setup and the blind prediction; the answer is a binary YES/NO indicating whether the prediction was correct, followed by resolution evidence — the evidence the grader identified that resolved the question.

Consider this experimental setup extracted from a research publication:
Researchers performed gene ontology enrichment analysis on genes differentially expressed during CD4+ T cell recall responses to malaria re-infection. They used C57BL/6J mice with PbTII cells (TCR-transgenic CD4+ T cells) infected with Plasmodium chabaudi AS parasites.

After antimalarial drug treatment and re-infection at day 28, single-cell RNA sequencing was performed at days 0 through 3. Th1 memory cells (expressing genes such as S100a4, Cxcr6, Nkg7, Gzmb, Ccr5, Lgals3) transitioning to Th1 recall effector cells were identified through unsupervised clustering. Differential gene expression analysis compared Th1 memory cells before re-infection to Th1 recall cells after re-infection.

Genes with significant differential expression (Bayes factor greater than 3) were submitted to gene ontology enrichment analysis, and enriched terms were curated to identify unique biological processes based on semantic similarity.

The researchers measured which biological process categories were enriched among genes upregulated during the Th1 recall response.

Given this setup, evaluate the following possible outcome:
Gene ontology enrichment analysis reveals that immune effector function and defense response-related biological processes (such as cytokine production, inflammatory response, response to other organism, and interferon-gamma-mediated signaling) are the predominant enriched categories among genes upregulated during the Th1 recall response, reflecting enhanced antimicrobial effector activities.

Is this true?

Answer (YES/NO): NO